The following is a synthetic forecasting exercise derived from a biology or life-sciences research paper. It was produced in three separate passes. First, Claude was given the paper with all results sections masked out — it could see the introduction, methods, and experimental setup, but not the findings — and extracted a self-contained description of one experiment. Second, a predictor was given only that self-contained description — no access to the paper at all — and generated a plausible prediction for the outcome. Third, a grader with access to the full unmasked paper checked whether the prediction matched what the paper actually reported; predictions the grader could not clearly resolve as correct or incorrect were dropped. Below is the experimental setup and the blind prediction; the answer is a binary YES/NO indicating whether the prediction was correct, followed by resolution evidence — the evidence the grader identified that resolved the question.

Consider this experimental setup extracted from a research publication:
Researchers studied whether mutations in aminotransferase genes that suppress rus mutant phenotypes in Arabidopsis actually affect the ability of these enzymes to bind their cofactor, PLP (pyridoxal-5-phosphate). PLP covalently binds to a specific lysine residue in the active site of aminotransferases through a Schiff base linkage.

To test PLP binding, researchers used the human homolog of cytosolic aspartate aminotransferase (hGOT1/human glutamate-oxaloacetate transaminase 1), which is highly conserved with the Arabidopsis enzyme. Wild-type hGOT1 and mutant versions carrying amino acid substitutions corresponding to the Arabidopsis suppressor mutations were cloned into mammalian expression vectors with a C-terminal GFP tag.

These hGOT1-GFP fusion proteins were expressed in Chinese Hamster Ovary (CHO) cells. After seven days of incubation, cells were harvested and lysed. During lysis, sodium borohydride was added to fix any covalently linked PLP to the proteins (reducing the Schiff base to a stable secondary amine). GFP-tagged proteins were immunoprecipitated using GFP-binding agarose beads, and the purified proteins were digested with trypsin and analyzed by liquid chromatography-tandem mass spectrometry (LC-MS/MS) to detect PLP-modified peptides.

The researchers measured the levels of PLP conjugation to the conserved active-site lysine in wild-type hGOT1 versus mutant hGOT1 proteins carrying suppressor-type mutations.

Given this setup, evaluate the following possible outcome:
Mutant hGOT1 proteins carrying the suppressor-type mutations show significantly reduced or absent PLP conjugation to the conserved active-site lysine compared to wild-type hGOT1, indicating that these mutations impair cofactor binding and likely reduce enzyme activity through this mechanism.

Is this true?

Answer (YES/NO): YES